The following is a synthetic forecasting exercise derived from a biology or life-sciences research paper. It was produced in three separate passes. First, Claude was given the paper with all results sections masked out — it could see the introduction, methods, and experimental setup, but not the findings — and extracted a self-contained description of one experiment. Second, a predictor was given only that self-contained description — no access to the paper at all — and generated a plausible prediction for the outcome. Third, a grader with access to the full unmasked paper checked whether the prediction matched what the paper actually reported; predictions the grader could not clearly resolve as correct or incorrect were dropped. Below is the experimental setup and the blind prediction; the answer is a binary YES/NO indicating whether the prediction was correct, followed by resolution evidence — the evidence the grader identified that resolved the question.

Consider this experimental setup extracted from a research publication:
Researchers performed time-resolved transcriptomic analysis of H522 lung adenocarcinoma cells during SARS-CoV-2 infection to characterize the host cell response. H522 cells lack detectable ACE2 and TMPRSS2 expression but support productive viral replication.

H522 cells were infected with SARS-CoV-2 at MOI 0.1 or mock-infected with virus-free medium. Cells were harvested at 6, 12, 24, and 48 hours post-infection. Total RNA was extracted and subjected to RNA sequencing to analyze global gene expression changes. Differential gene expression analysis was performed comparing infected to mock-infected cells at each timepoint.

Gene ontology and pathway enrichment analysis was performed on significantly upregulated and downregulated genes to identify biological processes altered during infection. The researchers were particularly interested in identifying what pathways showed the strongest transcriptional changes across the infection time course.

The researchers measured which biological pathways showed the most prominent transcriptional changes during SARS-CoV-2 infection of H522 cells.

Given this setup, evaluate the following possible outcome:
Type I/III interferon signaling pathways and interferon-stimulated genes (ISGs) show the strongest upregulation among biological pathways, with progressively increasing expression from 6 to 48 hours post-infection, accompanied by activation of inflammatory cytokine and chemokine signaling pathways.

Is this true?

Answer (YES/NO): YES